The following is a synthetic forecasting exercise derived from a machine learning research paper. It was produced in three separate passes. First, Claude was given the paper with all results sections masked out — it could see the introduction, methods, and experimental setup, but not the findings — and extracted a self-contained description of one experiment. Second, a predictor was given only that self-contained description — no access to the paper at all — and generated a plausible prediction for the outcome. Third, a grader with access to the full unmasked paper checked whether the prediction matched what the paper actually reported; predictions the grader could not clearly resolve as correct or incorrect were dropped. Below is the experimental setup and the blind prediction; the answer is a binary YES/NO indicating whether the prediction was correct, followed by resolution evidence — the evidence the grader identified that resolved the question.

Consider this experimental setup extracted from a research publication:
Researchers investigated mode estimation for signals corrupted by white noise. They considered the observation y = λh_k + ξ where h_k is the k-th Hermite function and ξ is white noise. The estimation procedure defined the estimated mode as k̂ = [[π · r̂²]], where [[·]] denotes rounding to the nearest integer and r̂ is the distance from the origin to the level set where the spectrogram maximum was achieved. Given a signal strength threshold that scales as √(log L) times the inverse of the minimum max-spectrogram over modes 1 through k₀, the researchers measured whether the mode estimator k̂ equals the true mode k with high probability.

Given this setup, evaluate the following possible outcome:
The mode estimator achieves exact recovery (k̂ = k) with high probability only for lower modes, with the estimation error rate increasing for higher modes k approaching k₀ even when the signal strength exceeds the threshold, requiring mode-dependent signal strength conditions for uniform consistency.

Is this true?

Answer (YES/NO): NO